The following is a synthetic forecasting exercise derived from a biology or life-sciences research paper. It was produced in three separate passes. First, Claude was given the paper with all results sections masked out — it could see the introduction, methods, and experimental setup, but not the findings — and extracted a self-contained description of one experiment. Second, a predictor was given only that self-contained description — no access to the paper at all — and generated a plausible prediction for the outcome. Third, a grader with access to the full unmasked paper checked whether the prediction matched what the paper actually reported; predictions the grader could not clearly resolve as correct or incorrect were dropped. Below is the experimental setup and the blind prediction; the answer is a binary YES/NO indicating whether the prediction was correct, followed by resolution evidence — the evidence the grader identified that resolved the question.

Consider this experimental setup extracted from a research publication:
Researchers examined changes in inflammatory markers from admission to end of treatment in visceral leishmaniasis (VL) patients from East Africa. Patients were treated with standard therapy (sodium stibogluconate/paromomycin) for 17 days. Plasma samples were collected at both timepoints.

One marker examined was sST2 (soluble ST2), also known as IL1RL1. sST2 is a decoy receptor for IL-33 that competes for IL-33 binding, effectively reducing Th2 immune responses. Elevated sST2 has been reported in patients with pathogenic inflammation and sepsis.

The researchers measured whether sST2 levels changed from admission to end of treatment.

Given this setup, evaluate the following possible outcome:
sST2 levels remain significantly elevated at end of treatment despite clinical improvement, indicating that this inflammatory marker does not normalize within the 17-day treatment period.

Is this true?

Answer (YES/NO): NO